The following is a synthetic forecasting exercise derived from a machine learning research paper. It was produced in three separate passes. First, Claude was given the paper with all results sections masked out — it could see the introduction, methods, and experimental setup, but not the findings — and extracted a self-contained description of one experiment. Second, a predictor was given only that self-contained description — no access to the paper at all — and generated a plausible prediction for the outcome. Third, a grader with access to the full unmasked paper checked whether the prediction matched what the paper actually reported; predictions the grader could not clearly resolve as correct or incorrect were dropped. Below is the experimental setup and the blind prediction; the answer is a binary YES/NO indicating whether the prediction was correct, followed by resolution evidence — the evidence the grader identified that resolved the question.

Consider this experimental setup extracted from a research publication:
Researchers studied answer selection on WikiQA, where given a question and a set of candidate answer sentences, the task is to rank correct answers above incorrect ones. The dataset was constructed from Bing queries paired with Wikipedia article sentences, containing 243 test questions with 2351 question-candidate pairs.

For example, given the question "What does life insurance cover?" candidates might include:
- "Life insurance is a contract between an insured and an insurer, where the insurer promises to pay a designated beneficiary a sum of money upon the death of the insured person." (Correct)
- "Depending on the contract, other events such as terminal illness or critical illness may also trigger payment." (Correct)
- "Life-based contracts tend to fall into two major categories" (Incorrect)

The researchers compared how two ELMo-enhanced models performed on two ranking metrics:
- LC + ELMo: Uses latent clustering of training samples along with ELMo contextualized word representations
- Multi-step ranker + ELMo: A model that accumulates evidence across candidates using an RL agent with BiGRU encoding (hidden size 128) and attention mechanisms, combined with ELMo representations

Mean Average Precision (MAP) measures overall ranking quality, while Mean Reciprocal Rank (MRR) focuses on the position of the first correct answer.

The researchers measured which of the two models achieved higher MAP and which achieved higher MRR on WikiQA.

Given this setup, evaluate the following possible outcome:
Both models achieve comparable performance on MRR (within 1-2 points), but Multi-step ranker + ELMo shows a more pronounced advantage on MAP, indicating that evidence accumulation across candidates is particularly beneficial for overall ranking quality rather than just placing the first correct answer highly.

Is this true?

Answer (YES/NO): NO